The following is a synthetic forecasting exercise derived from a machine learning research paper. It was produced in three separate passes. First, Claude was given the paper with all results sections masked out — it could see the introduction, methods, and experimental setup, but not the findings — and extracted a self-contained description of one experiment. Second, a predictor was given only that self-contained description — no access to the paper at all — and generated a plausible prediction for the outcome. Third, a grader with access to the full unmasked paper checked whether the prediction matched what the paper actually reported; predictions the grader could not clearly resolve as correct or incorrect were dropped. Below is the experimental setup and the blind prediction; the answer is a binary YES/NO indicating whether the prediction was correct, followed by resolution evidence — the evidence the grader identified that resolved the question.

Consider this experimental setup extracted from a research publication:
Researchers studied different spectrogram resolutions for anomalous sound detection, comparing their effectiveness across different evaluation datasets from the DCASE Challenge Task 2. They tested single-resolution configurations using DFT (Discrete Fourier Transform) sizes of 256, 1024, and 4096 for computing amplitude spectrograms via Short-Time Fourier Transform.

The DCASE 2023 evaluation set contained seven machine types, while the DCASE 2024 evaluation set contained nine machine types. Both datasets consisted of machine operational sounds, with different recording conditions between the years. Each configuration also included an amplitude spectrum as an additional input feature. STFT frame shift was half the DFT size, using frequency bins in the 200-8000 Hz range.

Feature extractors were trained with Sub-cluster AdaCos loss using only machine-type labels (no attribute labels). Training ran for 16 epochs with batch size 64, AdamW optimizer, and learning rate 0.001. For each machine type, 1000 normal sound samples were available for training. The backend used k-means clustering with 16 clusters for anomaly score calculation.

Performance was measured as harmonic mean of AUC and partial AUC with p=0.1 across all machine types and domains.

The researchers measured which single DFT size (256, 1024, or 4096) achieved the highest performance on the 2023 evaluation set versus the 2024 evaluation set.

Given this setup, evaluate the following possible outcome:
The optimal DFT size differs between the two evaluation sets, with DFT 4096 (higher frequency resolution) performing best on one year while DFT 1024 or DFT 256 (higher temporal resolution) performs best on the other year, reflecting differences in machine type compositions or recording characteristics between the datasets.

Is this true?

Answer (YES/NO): NO